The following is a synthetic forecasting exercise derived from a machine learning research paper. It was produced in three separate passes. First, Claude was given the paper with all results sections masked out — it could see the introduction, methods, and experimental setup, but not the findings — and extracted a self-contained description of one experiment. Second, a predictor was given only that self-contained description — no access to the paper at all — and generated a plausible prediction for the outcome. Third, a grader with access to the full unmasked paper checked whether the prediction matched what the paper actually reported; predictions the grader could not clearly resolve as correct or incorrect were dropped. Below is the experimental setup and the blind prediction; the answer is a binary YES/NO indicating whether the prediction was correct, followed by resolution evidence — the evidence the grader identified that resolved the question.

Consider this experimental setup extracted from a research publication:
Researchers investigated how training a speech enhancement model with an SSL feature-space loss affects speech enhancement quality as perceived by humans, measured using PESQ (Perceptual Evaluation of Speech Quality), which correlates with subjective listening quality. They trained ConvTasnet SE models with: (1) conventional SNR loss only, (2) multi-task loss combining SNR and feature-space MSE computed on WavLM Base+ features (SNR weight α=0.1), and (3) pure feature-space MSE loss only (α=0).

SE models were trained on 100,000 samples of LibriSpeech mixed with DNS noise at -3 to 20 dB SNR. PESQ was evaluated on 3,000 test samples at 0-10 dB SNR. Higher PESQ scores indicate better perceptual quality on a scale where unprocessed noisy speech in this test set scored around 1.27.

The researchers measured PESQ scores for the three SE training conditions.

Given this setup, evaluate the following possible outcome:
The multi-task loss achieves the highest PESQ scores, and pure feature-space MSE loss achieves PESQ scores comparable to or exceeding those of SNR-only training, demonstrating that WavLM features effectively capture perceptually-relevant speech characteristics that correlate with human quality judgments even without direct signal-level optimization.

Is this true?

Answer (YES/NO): NO